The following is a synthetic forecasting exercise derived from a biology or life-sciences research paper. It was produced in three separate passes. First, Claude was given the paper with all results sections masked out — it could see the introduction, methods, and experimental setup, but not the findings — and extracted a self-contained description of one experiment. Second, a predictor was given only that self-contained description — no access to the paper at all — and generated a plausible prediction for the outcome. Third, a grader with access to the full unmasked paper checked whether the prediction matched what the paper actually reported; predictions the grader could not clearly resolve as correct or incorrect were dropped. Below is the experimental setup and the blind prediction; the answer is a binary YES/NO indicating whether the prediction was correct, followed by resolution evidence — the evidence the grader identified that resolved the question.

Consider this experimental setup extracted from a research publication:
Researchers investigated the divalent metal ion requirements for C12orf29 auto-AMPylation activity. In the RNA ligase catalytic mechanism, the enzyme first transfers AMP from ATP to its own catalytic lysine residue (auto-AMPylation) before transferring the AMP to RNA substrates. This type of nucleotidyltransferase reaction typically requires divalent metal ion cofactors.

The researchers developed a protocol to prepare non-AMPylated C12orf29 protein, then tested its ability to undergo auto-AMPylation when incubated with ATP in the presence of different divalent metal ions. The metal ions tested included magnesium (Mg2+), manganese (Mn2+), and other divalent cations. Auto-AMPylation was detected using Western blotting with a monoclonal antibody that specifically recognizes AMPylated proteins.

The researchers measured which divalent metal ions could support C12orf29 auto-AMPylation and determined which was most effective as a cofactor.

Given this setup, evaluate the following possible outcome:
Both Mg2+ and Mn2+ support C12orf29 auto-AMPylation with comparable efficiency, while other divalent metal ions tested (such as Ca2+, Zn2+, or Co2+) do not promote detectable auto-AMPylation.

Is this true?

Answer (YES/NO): NO